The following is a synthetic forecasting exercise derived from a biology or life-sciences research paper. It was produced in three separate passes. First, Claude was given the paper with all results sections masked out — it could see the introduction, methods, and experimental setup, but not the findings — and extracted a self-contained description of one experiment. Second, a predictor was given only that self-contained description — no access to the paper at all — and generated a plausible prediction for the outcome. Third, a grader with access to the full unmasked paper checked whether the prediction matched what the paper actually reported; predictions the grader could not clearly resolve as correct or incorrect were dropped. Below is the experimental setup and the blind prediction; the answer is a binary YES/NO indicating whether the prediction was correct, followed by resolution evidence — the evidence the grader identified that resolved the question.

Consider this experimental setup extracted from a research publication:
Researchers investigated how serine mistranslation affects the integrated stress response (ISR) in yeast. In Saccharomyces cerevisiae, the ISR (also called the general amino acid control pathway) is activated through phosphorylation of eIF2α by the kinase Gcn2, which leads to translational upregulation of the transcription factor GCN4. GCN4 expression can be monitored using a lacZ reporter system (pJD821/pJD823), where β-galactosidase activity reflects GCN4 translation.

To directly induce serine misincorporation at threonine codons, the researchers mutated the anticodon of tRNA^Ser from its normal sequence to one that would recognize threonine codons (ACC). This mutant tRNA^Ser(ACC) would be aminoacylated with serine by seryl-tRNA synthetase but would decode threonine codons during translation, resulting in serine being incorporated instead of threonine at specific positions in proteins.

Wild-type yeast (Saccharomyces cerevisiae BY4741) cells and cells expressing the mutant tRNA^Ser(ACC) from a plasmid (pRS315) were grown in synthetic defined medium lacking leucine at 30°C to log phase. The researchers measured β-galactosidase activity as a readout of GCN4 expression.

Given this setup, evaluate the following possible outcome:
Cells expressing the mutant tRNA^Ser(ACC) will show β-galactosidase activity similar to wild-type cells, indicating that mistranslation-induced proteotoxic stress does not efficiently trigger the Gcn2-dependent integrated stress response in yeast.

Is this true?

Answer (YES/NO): NO